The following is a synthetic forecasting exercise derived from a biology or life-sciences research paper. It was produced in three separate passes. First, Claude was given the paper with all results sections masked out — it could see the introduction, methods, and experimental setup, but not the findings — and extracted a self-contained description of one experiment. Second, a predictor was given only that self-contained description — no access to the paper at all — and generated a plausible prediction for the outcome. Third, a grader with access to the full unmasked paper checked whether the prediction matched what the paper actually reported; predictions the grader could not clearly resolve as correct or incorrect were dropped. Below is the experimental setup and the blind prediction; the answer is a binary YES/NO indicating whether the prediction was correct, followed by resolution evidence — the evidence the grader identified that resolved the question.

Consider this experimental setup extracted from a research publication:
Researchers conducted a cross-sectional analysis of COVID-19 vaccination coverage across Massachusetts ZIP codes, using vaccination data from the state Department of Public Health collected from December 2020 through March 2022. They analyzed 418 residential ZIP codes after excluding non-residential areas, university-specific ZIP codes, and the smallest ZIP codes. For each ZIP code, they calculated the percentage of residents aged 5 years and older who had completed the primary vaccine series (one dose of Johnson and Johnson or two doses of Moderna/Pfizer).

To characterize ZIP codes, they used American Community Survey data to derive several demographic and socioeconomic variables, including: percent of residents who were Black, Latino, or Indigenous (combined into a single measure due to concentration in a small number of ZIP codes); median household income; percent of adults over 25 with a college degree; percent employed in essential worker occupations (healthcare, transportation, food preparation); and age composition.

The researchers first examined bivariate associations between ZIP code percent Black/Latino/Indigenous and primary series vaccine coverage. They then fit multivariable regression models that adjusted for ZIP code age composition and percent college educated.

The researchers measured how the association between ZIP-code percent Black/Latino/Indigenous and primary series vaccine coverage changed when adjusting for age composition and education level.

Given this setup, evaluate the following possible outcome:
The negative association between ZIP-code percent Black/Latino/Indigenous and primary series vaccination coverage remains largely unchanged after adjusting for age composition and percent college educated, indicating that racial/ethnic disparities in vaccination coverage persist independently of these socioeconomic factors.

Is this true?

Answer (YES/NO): NO